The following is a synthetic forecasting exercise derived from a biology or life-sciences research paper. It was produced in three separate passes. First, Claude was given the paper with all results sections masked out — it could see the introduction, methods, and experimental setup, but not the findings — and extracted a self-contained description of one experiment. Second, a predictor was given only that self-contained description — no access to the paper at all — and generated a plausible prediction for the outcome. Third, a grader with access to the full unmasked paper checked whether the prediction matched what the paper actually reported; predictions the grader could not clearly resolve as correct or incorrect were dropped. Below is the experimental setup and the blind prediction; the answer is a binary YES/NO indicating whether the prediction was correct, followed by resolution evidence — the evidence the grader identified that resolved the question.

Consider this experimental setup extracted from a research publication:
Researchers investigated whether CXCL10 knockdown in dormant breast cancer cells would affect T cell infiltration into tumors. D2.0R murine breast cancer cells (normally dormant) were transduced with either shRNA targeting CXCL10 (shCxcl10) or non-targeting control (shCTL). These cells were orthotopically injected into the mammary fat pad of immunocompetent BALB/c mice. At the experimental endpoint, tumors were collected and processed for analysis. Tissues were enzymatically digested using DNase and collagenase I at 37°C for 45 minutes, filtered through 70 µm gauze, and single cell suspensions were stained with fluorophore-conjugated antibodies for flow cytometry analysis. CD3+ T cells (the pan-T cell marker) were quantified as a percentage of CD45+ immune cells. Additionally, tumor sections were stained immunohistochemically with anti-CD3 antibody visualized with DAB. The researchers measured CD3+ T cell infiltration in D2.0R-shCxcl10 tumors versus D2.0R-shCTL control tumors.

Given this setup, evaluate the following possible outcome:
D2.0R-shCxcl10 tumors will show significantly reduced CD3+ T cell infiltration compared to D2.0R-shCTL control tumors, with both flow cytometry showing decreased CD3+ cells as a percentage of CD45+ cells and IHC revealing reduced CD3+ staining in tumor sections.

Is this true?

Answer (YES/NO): YES